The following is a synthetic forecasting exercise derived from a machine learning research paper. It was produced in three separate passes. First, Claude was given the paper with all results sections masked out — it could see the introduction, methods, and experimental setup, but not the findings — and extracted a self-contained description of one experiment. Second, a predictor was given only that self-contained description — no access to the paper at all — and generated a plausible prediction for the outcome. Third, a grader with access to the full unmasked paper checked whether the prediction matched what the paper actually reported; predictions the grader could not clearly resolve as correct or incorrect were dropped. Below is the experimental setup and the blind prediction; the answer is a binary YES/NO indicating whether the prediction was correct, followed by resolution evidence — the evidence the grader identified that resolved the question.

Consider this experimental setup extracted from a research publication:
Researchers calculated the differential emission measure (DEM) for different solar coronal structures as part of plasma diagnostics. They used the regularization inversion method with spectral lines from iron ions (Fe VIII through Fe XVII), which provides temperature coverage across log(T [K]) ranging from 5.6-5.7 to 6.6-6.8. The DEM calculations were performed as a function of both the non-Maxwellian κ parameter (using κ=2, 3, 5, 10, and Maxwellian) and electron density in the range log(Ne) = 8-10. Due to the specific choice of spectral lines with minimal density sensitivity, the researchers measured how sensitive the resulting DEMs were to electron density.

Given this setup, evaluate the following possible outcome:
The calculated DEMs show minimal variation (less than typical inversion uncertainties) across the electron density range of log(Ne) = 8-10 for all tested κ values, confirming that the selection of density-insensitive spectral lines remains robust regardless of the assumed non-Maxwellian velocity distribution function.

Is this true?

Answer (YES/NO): YES